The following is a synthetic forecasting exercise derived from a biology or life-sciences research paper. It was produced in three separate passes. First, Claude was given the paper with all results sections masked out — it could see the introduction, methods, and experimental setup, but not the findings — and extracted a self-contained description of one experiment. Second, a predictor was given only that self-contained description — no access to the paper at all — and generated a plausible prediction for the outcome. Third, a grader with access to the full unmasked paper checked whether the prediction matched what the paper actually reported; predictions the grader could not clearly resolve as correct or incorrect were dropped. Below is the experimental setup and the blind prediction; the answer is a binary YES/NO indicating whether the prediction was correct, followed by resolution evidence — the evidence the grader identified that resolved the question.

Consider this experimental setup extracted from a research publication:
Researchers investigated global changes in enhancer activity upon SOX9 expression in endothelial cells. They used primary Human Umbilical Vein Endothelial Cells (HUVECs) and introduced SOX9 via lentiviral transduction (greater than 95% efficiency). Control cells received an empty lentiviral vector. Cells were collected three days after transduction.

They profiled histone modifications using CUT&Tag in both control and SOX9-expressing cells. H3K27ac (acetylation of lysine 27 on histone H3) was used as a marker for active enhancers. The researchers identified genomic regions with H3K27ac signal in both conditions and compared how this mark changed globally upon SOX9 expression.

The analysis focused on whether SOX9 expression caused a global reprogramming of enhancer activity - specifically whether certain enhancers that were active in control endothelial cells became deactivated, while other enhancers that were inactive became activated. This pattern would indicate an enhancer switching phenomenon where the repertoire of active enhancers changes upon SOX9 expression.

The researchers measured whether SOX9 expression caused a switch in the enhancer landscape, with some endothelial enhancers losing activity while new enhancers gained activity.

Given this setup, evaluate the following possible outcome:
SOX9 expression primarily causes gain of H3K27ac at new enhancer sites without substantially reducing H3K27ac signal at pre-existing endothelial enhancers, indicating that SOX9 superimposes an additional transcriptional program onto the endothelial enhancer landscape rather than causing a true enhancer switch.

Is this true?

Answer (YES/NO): NO